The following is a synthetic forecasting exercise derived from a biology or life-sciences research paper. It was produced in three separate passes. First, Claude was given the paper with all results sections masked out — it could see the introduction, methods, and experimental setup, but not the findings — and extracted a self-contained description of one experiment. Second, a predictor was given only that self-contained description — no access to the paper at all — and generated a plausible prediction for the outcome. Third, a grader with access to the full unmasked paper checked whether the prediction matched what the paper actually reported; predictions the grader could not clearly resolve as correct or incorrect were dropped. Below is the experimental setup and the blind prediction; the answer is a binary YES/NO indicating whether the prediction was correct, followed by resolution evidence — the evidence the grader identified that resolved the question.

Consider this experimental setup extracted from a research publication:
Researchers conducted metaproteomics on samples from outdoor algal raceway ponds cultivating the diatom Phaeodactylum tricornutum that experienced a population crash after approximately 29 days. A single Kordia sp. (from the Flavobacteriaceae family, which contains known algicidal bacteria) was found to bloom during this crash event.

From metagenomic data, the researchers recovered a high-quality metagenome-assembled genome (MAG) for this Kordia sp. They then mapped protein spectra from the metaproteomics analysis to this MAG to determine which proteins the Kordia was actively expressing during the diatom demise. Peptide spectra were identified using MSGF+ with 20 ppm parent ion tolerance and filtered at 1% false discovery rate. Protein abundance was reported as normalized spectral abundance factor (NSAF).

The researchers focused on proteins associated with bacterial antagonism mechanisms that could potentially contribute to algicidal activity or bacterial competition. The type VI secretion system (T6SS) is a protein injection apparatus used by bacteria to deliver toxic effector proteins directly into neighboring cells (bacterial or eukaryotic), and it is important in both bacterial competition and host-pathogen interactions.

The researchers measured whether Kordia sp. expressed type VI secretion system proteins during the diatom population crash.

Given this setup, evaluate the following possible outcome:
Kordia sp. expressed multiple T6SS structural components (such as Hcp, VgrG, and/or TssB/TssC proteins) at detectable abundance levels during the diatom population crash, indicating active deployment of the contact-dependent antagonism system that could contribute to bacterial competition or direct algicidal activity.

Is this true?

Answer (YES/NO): YES